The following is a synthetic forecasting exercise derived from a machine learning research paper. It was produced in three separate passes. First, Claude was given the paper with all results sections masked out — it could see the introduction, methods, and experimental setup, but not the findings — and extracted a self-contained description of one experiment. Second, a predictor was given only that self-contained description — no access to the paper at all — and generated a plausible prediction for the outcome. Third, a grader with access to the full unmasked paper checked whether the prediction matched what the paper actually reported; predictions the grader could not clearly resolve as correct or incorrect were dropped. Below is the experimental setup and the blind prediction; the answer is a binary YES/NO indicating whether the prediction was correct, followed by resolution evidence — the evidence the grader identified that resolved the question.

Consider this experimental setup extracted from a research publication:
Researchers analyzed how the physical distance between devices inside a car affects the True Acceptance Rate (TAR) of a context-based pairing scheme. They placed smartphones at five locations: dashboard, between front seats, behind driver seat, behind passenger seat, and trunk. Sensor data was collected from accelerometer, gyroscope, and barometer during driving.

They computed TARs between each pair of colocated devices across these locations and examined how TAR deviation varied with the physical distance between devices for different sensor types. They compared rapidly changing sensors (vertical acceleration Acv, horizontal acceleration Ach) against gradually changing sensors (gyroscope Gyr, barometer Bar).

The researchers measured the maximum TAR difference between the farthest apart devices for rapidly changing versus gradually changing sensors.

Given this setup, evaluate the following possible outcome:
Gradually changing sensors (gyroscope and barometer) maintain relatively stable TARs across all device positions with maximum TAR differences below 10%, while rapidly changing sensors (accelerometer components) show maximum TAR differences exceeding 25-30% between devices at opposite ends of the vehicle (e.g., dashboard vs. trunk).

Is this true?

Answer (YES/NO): NO